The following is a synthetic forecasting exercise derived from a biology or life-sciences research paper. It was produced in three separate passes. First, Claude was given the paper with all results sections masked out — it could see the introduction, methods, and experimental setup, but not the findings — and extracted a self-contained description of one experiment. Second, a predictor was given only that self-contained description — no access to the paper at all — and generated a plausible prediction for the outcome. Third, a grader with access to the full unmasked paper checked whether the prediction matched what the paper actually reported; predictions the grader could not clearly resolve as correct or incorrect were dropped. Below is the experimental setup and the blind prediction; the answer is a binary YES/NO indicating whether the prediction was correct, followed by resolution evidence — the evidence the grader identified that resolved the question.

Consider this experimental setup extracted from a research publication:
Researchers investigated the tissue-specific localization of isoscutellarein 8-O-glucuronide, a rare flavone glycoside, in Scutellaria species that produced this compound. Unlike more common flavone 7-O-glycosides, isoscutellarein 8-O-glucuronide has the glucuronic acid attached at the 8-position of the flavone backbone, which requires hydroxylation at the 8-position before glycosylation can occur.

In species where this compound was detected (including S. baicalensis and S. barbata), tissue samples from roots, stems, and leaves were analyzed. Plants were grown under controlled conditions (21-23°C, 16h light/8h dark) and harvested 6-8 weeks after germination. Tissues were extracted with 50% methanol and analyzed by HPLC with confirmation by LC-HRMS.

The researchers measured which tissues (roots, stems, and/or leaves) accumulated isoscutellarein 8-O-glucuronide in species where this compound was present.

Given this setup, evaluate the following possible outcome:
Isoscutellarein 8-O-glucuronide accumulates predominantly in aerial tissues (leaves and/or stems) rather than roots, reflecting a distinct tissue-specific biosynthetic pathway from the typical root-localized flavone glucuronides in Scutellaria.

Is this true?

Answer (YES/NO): YES